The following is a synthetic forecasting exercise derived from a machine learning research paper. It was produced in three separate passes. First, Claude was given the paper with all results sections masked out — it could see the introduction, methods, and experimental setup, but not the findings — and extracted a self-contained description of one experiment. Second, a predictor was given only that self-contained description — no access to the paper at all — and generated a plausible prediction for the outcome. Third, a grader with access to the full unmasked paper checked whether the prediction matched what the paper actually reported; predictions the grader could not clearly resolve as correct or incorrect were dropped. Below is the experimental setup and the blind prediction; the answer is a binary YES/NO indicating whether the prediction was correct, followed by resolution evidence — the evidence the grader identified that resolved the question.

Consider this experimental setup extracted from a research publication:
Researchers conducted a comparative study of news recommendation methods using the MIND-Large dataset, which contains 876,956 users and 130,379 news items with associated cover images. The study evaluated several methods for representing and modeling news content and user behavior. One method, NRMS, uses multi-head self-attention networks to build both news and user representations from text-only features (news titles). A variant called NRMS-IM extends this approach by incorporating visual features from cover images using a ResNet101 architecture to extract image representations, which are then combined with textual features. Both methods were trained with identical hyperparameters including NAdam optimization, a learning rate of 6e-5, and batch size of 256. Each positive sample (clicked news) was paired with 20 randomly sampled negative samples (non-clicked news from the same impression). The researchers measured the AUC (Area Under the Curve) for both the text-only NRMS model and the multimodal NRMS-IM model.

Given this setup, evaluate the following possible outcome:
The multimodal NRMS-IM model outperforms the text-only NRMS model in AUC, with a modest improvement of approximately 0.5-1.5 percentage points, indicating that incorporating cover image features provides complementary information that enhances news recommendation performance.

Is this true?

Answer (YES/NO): YES